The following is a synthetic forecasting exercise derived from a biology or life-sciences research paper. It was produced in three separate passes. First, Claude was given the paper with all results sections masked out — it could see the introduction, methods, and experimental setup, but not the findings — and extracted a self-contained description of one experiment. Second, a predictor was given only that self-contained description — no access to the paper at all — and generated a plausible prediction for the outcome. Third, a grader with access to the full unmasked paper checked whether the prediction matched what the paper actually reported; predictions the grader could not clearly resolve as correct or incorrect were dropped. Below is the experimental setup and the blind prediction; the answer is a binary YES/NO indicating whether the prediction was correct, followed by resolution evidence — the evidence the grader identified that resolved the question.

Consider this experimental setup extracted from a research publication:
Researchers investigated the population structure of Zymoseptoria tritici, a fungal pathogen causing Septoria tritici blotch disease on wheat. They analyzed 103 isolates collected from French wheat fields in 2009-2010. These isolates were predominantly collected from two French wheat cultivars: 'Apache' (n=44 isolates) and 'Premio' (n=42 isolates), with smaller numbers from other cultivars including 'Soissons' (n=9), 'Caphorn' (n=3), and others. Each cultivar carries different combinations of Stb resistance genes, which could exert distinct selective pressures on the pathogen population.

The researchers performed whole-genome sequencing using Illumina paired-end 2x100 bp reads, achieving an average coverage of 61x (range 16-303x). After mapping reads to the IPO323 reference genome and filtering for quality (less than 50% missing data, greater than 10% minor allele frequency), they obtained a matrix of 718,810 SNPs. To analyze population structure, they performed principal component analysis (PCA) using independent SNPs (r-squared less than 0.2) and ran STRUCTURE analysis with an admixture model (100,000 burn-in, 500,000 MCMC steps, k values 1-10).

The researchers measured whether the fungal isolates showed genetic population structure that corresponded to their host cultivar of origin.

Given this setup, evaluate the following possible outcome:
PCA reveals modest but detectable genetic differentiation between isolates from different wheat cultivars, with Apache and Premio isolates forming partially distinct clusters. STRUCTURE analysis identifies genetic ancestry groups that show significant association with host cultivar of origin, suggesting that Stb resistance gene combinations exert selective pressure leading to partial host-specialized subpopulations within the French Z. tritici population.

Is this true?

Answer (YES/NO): NO